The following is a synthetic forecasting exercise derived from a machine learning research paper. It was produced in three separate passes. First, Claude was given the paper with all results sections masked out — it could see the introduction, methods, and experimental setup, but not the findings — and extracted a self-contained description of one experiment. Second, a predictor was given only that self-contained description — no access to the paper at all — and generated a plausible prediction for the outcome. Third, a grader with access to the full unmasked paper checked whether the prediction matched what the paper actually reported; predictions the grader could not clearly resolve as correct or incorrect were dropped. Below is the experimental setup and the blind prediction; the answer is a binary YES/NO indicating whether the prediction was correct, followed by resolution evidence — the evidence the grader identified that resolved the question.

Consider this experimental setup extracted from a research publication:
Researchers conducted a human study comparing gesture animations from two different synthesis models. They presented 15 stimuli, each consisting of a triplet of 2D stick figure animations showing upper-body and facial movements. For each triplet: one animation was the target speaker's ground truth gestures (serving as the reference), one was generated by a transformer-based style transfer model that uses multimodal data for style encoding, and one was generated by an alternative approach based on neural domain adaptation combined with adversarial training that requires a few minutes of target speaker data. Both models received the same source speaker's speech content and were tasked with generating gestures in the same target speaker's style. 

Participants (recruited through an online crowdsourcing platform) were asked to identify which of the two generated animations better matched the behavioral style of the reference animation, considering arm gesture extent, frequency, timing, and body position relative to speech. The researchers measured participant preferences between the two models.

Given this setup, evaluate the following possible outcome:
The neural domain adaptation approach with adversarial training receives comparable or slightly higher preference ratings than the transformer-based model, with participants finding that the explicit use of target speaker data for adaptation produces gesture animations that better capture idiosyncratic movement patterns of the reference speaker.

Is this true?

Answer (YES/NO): NO